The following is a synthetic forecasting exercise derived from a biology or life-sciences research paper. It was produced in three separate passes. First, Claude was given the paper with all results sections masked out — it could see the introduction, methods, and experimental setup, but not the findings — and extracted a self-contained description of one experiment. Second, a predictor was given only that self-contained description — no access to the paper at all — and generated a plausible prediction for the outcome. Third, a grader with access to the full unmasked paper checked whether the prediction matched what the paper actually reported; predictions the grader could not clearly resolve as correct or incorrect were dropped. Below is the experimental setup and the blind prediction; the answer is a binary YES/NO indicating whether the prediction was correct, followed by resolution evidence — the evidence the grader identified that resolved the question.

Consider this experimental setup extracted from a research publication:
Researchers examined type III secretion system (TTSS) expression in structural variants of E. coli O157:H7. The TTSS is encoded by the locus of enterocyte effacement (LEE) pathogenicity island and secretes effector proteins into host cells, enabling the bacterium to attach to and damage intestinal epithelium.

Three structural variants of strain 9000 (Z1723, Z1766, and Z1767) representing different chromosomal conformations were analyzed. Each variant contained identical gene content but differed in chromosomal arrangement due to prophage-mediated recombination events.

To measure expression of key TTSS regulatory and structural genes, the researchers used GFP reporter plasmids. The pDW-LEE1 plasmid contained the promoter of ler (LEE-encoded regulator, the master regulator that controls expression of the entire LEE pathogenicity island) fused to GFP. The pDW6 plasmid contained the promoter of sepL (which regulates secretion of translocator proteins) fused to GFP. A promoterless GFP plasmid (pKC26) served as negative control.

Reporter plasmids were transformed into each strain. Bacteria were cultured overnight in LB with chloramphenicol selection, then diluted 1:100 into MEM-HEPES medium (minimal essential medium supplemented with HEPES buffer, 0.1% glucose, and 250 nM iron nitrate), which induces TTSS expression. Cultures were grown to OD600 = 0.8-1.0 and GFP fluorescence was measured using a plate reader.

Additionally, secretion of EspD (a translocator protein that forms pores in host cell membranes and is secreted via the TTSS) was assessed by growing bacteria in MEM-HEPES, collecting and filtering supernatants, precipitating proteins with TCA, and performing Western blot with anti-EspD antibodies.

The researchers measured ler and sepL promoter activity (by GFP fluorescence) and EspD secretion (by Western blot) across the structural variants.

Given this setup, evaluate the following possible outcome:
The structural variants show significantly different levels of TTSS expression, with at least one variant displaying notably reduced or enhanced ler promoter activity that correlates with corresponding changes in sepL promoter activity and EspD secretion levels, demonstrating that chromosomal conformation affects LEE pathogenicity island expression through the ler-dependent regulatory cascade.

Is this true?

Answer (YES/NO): YES